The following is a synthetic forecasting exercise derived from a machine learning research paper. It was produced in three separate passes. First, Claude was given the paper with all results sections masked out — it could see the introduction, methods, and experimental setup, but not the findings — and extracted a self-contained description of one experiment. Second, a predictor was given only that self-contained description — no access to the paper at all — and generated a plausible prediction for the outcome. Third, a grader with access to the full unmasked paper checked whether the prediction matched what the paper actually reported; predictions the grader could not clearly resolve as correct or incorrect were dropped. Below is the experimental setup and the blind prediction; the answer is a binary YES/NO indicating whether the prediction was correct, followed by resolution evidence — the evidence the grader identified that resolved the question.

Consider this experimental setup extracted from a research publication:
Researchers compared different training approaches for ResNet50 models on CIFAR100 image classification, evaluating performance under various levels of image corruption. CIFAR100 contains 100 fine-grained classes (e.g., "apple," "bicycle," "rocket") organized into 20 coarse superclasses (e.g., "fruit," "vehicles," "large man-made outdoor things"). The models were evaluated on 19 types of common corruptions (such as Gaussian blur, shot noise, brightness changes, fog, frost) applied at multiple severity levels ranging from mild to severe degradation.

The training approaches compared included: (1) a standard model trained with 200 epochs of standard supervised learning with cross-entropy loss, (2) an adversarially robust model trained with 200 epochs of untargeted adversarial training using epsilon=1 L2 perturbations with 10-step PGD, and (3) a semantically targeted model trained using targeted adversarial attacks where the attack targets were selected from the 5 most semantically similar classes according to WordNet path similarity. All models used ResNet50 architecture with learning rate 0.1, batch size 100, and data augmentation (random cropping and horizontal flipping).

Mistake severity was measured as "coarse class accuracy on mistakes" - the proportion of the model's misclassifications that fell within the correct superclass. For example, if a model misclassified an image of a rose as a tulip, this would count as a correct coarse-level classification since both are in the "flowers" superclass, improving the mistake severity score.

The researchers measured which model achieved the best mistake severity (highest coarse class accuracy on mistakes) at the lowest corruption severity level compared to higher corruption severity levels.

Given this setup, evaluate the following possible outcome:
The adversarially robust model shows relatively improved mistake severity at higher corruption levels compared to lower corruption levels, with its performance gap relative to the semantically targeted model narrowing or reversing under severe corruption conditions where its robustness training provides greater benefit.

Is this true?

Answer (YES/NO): YES